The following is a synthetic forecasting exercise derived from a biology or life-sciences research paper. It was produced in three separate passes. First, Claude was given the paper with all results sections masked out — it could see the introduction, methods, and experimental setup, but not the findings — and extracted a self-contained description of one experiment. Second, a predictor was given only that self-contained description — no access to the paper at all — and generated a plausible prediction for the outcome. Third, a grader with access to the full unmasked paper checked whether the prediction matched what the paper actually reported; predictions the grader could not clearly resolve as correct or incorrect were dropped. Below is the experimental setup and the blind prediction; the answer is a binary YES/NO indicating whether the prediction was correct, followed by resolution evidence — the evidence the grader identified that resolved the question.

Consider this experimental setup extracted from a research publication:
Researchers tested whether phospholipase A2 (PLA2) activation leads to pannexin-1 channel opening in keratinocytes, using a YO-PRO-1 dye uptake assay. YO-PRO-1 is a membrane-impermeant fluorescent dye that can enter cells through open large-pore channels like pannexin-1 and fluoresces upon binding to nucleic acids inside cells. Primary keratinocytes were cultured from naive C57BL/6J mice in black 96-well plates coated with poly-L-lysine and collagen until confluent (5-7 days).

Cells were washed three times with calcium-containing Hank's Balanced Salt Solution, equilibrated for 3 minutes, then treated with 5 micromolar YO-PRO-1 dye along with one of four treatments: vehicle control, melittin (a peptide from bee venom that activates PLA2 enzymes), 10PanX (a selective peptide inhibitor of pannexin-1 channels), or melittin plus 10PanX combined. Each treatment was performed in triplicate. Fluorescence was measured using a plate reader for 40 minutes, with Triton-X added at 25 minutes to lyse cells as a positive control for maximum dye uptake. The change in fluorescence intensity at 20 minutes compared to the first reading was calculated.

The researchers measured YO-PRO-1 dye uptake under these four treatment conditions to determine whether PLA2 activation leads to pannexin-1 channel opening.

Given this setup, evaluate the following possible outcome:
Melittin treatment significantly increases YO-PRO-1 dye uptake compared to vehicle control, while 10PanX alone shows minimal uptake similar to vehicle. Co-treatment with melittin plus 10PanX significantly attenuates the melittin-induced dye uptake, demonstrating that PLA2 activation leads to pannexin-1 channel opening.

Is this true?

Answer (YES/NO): YES